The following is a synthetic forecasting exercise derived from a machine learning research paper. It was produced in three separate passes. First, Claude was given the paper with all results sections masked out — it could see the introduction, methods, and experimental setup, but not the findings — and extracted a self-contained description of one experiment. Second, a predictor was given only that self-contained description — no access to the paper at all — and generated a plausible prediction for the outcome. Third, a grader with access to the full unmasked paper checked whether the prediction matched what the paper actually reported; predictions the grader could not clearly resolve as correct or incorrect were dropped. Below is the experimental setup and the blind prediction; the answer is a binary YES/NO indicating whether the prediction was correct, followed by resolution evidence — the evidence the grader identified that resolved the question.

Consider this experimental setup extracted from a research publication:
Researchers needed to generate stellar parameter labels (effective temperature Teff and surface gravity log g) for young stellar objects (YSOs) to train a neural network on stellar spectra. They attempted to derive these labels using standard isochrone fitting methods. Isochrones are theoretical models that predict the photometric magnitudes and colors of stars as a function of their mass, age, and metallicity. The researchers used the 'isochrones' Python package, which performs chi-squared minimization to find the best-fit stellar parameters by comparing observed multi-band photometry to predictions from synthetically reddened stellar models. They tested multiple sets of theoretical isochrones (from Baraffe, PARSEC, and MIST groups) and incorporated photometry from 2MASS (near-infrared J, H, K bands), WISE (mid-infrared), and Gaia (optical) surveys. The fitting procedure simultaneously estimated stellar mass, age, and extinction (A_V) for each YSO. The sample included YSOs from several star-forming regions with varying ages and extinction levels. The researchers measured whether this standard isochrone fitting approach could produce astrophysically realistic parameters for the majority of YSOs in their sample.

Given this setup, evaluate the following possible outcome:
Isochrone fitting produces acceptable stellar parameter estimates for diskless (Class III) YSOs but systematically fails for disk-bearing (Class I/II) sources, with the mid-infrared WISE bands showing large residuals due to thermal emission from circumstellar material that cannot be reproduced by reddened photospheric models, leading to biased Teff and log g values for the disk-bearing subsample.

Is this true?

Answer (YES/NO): NO